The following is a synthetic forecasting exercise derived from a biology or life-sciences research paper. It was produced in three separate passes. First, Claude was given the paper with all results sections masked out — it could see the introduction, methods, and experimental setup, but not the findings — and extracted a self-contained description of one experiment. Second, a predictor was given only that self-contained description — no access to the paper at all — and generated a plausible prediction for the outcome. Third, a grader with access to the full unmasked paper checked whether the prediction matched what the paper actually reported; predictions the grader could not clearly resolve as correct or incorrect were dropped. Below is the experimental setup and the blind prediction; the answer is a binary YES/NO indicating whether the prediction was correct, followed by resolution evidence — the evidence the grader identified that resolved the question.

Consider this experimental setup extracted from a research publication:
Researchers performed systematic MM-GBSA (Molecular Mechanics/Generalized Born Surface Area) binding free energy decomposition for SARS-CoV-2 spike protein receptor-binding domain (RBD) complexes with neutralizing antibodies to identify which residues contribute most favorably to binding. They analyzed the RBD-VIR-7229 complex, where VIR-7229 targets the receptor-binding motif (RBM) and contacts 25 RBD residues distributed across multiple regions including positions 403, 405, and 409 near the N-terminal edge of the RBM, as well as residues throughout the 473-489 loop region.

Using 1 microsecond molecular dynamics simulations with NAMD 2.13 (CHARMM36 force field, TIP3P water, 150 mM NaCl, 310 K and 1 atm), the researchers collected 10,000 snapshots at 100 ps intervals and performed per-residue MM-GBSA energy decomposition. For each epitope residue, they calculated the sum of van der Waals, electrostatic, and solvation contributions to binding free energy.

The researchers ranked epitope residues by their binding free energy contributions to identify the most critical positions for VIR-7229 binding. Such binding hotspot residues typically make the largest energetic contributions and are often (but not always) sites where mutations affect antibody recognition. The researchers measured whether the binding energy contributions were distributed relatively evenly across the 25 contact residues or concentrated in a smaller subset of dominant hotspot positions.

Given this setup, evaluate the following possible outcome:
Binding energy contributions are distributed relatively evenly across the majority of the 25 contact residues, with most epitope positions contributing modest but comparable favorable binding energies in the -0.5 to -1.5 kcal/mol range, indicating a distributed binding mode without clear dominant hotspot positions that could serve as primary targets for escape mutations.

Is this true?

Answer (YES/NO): NO